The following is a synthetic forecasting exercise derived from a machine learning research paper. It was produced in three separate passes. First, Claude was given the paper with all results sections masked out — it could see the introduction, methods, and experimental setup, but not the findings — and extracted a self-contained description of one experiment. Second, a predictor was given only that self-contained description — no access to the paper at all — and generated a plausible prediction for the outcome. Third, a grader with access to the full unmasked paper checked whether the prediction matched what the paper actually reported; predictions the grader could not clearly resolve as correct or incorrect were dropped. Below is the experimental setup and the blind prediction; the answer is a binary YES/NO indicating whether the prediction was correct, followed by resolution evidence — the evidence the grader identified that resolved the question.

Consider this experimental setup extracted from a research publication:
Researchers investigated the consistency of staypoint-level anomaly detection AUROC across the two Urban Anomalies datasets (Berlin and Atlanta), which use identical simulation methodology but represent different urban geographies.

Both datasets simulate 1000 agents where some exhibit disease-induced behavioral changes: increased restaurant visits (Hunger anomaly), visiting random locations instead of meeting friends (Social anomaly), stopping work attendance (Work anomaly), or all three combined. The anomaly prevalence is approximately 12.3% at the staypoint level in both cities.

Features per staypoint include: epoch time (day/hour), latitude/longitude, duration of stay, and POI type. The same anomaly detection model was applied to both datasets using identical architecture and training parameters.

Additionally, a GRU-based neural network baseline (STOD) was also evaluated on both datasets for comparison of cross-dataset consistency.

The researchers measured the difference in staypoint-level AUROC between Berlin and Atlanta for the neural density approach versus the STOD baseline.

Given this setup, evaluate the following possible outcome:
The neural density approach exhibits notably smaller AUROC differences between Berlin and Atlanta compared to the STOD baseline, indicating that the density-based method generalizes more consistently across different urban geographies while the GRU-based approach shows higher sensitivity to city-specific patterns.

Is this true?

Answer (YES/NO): NO